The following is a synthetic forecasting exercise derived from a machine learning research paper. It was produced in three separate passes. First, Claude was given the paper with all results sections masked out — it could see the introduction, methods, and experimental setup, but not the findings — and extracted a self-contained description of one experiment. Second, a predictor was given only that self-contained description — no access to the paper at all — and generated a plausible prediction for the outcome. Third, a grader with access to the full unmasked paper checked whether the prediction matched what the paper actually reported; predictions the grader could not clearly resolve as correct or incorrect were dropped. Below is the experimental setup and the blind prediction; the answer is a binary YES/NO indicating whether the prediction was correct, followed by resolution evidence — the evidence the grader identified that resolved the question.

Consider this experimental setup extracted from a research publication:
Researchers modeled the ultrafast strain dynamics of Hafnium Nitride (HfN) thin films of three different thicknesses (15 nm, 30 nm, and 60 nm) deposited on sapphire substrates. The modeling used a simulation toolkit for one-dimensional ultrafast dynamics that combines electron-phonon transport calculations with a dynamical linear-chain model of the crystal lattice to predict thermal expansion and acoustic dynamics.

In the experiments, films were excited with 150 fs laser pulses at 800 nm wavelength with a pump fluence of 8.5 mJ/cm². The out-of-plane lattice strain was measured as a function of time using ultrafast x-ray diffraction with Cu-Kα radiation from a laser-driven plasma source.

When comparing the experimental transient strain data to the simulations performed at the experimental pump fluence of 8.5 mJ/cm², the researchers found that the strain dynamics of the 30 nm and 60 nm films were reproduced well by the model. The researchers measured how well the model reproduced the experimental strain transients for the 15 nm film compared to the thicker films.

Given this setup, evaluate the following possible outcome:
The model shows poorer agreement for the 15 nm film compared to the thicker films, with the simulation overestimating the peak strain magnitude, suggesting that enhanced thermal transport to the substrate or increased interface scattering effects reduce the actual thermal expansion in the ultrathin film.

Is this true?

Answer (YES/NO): NO